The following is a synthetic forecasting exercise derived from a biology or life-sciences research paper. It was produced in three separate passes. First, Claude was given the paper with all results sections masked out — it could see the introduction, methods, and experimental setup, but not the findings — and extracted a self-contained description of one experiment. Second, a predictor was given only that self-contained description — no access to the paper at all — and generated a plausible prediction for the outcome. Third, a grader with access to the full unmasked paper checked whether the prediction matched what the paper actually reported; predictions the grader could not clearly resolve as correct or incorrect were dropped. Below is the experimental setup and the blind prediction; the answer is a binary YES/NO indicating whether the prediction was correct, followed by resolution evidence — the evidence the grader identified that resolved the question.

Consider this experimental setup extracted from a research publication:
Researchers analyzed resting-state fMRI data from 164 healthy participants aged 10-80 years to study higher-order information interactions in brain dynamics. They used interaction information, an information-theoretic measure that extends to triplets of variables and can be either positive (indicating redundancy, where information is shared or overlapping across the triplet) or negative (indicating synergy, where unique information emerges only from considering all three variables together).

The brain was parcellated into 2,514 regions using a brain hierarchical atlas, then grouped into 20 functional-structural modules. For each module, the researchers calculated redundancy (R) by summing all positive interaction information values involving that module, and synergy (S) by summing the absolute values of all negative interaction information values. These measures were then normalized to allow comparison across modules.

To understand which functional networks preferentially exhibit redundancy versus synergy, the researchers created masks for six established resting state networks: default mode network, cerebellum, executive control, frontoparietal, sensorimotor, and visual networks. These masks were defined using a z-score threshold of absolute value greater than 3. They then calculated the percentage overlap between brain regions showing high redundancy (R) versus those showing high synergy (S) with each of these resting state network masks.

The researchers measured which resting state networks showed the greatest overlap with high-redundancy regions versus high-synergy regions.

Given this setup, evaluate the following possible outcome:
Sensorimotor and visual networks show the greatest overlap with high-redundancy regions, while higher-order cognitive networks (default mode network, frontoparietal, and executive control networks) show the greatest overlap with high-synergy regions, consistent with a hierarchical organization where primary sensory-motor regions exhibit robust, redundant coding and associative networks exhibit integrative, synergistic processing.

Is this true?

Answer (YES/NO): NO